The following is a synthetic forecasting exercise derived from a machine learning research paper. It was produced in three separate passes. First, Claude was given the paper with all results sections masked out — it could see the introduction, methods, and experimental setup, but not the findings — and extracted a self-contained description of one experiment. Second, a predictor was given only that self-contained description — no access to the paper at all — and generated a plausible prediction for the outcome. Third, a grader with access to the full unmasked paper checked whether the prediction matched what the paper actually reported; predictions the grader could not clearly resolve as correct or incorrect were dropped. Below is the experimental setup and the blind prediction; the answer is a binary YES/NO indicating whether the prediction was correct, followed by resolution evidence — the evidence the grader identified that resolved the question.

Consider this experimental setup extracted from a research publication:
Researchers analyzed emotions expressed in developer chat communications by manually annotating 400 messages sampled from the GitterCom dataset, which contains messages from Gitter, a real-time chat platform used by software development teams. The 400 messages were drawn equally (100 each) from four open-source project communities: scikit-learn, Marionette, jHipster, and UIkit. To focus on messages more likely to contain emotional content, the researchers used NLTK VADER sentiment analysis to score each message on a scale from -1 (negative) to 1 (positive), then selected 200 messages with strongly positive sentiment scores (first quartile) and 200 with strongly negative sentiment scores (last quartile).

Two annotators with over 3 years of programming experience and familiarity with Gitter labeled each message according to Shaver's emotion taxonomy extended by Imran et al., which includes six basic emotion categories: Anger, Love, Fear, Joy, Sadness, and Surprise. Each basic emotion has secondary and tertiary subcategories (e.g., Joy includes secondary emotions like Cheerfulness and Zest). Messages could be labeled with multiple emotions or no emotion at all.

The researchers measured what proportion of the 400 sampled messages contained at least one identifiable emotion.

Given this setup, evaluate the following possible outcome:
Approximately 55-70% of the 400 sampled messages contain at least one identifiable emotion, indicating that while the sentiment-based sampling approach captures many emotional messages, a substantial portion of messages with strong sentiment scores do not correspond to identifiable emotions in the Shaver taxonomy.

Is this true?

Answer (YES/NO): YES